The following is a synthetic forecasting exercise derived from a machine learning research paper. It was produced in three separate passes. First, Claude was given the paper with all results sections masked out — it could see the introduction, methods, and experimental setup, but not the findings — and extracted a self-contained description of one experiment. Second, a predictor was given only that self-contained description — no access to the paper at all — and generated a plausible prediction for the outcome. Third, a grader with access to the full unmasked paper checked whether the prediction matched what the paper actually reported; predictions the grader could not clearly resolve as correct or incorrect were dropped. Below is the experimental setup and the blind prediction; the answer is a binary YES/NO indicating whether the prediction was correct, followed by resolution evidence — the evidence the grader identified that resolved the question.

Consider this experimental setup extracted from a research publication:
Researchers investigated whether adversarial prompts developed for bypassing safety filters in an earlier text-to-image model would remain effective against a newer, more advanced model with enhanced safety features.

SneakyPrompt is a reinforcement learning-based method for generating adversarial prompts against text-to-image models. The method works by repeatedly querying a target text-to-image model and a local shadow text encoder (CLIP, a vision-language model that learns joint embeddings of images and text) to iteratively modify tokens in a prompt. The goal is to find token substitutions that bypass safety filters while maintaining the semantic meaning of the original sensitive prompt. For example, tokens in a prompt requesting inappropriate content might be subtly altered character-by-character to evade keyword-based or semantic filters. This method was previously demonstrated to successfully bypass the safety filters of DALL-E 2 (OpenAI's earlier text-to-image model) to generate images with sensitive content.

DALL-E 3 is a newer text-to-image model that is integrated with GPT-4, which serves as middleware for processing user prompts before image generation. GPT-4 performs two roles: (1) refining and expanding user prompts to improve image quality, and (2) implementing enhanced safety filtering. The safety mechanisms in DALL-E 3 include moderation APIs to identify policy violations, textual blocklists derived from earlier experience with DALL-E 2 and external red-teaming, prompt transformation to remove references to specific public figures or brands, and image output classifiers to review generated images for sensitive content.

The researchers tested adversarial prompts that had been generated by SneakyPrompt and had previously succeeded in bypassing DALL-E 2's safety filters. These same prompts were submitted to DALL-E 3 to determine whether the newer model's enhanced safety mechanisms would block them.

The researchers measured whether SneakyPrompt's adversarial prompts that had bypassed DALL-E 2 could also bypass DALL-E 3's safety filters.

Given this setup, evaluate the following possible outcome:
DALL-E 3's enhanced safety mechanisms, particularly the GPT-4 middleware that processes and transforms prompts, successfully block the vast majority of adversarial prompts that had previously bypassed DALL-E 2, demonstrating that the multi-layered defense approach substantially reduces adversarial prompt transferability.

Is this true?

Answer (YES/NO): YES